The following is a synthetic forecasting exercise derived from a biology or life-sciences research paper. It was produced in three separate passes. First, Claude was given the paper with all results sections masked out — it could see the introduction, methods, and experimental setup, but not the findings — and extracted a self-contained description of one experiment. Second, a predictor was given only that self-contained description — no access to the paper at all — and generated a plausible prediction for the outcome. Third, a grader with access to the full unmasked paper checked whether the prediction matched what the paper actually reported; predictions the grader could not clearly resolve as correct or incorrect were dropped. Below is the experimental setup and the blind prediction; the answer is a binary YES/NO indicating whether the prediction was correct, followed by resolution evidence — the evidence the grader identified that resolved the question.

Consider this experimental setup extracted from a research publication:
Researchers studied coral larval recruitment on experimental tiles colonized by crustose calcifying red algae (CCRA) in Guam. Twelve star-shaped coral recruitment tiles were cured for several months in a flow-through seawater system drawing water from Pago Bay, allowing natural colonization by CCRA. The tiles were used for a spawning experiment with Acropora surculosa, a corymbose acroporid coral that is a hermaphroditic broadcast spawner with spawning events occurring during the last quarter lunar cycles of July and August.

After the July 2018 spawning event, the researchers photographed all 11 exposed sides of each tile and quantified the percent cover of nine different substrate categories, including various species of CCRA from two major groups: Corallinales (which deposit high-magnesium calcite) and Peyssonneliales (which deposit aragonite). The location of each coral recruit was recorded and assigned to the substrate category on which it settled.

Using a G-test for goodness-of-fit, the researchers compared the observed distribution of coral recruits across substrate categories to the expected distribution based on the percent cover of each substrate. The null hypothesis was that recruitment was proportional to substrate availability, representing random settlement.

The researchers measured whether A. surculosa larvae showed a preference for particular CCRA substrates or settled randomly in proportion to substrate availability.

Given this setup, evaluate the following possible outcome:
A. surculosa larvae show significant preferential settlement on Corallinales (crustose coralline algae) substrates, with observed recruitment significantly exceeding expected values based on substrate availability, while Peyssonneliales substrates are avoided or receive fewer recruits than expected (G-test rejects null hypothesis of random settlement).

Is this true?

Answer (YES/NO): NO